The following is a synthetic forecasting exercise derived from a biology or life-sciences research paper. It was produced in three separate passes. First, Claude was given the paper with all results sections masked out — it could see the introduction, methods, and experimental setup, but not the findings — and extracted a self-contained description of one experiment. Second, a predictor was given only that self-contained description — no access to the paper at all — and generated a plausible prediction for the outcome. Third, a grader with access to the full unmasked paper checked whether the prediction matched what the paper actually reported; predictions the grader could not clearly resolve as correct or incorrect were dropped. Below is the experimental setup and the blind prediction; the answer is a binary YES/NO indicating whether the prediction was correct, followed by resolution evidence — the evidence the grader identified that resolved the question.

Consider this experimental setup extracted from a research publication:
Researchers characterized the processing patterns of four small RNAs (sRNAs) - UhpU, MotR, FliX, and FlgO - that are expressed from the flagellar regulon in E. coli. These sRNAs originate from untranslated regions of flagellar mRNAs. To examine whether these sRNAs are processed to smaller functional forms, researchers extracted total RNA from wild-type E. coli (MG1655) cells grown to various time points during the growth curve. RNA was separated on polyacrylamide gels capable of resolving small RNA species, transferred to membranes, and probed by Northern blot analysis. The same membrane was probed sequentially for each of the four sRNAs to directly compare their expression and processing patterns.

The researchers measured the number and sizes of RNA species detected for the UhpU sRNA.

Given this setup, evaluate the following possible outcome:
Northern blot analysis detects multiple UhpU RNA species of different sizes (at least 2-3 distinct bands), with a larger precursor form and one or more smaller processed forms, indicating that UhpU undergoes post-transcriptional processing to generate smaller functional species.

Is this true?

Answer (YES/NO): YES